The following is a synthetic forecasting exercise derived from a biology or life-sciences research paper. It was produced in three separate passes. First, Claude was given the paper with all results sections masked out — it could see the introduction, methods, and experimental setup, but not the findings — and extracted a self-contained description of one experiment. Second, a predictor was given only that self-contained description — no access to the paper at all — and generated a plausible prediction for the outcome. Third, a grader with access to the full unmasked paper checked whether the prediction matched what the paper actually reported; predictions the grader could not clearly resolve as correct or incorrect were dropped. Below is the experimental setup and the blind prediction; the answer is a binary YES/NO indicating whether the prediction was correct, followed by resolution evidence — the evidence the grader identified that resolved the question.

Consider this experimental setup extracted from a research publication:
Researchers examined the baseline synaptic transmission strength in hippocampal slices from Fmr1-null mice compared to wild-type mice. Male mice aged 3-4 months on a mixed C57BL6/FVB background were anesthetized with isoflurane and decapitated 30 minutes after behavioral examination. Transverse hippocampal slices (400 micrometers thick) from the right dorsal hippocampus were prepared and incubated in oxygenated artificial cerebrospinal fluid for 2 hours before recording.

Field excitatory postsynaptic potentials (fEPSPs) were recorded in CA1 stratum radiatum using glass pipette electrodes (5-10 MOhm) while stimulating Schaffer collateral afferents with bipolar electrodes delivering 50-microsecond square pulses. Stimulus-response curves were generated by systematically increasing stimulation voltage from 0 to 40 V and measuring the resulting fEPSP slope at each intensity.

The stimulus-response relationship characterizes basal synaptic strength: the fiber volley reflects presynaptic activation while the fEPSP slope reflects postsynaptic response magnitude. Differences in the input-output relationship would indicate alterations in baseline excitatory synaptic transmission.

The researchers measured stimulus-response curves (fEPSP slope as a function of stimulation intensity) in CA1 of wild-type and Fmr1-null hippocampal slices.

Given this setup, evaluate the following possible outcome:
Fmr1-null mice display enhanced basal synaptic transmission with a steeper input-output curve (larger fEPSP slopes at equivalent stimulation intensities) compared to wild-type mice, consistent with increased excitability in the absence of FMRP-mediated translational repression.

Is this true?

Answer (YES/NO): NO